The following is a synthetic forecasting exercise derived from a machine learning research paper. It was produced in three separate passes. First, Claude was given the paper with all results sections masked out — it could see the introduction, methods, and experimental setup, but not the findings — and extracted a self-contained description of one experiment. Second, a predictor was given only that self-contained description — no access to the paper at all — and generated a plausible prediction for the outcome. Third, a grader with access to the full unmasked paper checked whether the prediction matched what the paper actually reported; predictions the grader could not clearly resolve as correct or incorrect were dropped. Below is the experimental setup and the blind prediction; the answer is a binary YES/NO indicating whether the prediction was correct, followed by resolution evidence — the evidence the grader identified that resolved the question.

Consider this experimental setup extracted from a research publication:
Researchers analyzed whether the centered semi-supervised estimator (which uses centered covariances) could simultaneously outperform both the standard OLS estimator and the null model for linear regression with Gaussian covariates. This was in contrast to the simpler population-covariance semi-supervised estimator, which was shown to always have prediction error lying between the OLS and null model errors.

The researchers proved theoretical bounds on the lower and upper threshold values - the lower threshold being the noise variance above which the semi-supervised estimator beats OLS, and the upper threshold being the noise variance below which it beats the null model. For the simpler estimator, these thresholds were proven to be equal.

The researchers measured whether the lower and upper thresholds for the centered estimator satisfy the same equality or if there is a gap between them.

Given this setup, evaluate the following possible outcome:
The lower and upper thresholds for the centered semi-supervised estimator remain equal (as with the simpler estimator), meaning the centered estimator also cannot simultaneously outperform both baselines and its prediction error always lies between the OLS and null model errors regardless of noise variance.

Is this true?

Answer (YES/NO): NO